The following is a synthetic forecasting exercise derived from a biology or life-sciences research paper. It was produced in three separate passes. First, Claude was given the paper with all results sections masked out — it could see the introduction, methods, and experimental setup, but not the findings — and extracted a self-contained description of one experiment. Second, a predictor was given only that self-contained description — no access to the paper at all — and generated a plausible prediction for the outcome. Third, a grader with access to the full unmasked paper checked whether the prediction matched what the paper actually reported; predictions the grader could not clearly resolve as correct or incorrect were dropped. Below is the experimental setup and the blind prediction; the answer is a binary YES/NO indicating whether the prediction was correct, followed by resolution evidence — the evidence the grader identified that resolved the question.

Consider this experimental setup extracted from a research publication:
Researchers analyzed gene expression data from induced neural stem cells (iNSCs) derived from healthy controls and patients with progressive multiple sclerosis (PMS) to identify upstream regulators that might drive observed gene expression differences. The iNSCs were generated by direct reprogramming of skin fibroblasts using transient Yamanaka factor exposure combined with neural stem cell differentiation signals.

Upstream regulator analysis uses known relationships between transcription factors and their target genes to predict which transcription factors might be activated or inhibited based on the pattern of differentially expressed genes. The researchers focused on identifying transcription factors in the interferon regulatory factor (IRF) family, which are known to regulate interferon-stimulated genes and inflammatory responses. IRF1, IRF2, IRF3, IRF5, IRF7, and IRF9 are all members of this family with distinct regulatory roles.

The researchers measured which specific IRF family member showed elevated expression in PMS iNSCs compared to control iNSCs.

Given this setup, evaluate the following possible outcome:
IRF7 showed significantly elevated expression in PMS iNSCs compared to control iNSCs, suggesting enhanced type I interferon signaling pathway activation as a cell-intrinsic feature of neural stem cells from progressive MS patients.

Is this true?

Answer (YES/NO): YES